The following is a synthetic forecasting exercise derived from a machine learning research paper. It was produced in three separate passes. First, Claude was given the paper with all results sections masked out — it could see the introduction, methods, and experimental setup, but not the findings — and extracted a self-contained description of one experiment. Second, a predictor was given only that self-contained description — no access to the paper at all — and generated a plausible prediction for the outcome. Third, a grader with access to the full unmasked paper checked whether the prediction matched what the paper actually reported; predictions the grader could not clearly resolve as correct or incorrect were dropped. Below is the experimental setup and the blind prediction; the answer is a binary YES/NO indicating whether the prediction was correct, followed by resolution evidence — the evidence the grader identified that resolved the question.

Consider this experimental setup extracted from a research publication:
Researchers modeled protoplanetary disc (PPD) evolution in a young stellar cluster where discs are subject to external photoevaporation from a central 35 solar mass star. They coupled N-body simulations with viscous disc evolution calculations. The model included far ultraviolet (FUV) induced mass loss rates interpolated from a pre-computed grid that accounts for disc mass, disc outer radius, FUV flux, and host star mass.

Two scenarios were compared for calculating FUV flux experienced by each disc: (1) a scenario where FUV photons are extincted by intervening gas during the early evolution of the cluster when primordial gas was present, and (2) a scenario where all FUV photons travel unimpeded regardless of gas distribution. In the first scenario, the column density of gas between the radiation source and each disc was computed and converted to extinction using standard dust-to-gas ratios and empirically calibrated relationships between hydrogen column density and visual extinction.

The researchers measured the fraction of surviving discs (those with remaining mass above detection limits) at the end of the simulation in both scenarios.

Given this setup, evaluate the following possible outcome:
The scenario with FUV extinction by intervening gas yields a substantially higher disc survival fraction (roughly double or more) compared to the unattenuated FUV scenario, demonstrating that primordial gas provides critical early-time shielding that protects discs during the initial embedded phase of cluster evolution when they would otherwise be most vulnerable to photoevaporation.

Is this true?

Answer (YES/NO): NO